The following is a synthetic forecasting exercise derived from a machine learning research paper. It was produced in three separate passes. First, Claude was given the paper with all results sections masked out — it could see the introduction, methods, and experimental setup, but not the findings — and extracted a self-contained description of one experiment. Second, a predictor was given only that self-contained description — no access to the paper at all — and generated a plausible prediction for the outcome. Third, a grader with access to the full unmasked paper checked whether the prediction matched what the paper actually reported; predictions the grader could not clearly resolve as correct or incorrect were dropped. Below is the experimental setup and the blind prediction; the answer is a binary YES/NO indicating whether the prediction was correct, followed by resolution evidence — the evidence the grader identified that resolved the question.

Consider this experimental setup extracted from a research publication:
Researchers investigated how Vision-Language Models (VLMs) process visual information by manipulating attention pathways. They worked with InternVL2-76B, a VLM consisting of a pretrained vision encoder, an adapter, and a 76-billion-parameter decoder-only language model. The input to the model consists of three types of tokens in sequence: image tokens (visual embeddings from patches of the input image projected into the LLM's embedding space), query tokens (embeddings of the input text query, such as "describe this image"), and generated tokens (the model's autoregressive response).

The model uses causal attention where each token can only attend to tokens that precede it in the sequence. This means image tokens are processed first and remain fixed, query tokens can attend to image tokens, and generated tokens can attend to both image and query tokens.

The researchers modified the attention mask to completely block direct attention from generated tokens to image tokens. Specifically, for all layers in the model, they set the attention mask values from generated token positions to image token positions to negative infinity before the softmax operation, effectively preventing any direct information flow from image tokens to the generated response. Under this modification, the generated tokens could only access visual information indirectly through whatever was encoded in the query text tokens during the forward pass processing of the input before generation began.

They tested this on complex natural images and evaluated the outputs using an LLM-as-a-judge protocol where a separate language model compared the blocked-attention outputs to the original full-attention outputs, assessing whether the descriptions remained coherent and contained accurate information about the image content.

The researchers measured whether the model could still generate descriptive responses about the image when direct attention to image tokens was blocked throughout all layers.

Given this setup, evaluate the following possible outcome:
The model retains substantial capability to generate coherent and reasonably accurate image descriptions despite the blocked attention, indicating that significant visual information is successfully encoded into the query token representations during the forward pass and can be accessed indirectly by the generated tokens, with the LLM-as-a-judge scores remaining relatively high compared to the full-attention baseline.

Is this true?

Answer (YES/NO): NO